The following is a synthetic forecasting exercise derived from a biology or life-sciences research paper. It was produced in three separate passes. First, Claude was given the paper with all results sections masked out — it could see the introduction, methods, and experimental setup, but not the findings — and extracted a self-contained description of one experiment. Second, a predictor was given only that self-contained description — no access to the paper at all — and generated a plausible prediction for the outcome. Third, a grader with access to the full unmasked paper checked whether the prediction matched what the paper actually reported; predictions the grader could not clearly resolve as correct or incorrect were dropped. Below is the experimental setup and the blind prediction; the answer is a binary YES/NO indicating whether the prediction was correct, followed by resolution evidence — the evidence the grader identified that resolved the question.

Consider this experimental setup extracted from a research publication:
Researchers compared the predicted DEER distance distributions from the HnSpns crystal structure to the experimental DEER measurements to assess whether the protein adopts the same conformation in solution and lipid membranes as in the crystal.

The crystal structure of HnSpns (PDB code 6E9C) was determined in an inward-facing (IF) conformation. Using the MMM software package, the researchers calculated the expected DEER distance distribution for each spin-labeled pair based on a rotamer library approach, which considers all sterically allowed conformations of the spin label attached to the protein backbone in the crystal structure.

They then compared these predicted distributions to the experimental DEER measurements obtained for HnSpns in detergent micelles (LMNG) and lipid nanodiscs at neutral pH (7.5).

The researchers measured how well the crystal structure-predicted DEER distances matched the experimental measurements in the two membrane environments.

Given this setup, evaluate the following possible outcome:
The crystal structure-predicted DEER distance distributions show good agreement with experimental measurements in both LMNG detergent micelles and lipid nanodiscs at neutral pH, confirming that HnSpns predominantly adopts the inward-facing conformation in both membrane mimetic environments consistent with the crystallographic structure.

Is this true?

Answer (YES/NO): NO